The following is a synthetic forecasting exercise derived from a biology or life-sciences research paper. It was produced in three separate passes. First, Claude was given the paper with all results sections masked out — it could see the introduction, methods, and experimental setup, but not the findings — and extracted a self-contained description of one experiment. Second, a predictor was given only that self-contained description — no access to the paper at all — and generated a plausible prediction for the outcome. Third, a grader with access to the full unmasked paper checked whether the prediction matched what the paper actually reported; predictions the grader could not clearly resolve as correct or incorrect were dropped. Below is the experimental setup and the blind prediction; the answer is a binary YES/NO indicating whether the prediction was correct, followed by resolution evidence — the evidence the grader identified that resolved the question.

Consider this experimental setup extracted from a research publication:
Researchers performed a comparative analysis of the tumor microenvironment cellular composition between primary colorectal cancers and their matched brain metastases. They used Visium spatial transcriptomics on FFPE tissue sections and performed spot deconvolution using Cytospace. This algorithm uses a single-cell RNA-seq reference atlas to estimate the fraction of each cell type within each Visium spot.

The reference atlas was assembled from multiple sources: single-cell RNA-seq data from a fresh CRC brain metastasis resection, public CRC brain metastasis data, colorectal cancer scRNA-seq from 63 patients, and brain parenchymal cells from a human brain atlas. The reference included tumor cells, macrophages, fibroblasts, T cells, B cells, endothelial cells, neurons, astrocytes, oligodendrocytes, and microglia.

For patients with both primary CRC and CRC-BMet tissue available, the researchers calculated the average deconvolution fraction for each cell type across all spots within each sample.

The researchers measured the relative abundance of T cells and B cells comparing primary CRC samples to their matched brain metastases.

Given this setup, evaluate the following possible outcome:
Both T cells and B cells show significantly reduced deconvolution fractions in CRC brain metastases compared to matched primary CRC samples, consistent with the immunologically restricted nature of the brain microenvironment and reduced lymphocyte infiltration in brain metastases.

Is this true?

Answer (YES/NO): NO